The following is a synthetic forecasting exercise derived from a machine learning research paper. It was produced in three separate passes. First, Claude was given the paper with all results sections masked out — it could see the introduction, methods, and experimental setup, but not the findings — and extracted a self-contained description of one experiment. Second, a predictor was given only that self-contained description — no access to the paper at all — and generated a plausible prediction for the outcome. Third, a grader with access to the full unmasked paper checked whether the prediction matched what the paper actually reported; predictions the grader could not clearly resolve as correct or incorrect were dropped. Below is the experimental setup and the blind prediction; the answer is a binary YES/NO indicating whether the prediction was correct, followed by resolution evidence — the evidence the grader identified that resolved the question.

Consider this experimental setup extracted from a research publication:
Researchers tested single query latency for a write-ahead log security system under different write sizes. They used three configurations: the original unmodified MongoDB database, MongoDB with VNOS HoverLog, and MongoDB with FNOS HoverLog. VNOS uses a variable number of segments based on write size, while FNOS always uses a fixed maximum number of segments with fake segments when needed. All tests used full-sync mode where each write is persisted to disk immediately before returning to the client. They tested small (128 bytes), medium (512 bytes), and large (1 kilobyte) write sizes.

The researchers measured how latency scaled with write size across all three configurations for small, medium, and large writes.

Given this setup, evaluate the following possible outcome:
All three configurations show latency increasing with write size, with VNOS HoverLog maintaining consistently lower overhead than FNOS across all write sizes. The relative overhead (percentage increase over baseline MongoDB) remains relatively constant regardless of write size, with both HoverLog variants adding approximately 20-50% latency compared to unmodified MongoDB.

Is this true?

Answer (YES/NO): NO